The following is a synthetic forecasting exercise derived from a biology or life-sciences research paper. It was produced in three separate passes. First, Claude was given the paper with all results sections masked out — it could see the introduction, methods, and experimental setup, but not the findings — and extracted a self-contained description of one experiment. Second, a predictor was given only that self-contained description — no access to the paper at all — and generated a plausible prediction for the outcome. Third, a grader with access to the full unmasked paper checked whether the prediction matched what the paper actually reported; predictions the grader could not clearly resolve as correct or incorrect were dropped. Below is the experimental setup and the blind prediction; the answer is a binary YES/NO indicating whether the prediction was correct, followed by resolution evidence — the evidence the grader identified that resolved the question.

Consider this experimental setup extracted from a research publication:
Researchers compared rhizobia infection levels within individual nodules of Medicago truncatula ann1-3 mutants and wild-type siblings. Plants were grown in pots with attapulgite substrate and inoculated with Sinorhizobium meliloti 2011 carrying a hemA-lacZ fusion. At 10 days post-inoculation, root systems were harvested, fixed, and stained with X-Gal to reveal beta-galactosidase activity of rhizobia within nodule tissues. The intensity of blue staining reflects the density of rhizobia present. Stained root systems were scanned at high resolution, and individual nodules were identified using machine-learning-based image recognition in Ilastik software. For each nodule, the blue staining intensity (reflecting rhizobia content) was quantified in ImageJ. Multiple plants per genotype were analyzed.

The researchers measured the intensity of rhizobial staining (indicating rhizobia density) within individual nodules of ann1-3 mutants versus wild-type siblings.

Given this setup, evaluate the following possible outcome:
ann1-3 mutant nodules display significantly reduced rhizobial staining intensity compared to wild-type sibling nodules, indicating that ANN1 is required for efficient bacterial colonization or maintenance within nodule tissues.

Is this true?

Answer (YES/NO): YES